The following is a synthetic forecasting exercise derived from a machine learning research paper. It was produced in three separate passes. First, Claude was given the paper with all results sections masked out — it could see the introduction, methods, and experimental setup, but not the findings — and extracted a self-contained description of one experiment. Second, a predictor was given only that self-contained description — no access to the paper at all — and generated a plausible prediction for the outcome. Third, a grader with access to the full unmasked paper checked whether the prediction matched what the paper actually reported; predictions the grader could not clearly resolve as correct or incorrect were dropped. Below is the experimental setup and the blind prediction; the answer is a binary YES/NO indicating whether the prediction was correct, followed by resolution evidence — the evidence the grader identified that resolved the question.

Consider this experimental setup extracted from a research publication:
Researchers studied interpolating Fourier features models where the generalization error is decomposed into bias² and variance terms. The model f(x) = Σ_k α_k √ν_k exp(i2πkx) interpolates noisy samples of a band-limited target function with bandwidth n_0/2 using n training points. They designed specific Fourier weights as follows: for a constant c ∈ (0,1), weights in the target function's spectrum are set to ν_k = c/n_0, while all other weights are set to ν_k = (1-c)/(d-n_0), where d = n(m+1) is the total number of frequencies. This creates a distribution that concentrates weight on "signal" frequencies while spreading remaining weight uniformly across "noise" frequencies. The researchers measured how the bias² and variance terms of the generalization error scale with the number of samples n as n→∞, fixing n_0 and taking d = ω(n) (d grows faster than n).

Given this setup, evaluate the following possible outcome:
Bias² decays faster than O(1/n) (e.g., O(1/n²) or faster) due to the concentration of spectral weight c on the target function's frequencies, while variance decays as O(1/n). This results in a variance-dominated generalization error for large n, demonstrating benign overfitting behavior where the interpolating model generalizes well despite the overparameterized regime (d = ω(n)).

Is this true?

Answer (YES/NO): YES